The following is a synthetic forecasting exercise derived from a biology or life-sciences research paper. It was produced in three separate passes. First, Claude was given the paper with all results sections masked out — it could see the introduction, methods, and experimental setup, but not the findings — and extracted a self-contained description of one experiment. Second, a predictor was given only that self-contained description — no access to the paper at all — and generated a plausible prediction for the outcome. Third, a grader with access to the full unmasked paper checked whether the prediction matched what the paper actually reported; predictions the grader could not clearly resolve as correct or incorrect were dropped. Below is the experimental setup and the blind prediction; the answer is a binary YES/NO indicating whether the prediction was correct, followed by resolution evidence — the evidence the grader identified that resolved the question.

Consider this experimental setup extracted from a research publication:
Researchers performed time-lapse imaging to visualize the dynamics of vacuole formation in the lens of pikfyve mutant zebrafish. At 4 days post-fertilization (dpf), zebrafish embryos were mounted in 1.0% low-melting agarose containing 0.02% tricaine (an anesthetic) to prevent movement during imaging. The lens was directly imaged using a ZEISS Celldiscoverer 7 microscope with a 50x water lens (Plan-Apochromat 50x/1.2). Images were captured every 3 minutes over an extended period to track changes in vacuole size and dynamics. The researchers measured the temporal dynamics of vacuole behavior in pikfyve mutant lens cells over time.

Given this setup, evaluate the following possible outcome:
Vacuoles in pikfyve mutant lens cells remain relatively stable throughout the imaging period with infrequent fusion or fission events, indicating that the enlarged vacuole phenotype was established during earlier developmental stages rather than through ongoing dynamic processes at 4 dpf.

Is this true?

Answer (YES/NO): NO